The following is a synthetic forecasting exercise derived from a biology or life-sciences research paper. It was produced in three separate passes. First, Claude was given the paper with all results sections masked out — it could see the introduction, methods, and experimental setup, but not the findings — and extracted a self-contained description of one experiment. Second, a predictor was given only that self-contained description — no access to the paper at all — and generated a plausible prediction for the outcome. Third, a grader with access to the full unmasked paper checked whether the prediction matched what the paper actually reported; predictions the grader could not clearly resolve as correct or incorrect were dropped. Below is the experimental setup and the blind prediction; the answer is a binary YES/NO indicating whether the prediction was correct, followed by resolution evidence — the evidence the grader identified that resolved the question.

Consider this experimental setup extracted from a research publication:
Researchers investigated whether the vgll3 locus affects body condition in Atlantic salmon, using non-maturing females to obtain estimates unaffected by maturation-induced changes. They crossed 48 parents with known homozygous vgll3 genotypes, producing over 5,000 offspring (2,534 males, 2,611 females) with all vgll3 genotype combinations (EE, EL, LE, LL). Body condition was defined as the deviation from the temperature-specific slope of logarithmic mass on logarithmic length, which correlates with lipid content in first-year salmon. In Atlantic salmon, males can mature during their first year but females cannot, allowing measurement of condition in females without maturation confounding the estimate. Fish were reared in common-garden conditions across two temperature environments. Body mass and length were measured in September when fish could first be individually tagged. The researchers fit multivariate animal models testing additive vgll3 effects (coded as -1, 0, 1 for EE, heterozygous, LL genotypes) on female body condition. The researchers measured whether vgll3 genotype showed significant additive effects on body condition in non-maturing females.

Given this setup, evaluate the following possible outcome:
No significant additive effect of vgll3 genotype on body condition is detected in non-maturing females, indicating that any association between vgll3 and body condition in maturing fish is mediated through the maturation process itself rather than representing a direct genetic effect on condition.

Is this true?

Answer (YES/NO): NO